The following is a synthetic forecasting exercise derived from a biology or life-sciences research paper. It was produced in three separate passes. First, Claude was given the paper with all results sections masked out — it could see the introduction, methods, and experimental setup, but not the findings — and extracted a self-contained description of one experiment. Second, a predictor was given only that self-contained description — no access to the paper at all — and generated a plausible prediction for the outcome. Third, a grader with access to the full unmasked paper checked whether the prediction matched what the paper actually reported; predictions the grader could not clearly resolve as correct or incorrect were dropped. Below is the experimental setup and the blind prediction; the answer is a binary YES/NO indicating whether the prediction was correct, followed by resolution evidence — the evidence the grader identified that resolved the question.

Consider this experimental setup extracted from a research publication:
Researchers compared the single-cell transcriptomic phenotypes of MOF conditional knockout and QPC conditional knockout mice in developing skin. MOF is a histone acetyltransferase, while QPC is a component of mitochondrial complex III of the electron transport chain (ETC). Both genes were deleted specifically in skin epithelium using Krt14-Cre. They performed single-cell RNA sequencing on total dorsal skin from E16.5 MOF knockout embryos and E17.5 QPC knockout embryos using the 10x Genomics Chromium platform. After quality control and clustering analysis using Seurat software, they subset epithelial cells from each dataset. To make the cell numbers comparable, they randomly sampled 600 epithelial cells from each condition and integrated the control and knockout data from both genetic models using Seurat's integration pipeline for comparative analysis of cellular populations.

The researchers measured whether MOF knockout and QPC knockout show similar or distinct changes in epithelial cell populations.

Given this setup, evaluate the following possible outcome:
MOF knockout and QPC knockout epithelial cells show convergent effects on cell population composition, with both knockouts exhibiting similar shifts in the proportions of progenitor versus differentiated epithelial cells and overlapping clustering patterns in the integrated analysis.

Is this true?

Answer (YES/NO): YES